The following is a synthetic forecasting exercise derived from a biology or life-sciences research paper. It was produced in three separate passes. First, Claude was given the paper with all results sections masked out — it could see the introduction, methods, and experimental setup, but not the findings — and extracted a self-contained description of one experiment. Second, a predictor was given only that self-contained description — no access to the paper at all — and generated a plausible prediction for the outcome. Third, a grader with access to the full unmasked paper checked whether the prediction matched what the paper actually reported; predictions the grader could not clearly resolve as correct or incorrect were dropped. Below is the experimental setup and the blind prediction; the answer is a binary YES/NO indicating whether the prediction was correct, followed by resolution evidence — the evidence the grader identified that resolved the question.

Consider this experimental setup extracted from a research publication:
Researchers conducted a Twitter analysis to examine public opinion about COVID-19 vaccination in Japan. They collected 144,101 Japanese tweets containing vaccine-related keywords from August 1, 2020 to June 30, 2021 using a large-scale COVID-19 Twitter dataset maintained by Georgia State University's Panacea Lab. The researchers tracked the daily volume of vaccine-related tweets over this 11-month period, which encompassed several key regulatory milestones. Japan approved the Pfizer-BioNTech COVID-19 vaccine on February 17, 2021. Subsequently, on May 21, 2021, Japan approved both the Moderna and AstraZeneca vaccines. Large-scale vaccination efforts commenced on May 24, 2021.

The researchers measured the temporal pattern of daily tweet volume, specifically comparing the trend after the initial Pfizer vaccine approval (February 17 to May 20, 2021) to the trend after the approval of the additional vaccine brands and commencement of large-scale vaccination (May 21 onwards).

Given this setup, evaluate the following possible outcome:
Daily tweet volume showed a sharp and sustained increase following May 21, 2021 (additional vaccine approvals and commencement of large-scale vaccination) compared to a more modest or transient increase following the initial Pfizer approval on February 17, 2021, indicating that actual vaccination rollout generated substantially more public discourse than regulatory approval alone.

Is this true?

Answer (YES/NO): YES